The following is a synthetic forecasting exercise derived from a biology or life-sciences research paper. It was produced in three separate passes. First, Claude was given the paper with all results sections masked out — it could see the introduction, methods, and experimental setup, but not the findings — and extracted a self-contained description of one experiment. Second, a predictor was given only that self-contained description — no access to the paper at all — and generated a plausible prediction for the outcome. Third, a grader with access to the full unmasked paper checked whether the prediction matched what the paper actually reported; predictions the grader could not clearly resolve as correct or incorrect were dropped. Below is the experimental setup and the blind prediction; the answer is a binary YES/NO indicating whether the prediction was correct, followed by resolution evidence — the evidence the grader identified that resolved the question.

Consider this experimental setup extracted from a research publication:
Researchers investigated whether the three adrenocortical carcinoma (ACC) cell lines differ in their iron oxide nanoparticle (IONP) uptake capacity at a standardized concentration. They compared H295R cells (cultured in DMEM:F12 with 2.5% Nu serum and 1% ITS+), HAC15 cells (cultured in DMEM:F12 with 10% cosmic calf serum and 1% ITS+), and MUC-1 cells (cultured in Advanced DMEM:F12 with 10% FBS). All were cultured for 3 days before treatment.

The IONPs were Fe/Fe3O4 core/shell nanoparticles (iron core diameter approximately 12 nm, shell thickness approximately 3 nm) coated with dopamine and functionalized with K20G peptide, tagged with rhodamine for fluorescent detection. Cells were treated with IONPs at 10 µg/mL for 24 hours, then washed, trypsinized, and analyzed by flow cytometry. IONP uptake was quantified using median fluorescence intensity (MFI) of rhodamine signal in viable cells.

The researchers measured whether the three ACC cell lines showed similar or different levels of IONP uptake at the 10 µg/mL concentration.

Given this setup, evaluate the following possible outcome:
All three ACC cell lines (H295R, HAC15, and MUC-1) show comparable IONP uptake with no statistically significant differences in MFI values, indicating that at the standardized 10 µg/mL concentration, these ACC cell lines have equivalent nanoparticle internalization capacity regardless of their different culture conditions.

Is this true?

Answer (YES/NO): NO